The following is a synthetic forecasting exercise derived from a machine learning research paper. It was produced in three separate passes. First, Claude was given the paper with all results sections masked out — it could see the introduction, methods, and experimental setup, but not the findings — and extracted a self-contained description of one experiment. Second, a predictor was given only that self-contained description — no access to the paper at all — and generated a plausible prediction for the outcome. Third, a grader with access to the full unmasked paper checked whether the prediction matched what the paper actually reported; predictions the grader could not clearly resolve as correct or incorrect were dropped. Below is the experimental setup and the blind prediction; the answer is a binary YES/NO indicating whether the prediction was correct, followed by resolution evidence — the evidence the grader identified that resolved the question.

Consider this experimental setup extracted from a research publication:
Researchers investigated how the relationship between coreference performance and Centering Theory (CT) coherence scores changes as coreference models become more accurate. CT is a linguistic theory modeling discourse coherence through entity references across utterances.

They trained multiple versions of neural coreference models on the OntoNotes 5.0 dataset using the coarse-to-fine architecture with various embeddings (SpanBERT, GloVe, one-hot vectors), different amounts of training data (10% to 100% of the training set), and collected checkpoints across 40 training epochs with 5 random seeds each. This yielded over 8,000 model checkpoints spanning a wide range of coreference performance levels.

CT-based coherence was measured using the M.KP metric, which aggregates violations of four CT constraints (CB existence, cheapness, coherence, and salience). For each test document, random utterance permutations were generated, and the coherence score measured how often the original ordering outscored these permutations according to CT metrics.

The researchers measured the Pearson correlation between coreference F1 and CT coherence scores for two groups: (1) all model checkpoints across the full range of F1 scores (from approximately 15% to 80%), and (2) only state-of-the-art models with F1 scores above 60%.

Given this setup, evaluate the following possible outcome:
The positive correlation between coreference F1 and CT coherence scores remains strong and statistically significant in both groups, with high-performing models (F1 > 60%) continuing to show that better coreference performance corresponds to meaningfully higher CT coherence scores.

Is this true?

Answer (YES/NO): NO